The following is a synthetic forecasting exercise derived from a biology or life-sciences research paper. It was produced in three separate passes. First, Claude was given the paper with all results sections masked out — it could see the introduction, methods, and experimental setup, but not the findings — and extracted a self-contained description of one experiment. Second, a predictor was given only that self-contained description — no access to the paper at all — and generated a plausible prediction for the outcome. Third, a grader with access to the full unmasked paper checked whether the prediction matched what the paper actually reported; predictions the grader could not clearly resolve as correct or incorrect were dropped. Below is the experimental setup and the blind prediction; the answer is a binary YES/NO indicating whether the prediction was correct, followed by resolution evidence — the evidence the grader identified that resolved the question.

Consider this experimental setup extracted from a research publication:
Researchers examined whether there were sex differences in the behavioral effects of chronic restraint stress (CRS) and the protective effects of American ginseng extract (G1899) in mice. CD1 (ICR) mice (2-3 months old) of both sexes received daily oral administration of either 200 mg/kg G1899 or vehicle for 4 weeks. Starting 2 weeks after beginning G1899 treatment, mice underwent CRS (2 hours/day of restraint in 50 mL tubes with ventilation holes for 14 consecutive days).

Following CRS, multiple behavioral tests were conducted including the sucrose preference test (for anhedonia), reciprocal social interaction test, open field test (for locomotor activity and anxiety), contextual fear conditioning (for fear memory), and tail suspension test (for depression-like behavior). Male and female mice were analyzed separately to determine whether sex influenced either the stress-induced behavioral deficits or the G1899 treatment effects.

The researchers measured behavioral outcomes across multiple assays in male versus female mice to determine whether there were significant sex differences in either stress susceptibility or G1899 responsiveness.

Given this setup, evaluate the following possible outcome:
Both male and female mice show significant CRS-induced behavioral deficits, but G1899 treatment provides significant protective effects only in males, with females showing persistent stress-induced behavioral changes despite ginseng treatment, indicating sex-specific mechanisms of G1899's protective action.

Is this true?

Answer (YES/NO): NO